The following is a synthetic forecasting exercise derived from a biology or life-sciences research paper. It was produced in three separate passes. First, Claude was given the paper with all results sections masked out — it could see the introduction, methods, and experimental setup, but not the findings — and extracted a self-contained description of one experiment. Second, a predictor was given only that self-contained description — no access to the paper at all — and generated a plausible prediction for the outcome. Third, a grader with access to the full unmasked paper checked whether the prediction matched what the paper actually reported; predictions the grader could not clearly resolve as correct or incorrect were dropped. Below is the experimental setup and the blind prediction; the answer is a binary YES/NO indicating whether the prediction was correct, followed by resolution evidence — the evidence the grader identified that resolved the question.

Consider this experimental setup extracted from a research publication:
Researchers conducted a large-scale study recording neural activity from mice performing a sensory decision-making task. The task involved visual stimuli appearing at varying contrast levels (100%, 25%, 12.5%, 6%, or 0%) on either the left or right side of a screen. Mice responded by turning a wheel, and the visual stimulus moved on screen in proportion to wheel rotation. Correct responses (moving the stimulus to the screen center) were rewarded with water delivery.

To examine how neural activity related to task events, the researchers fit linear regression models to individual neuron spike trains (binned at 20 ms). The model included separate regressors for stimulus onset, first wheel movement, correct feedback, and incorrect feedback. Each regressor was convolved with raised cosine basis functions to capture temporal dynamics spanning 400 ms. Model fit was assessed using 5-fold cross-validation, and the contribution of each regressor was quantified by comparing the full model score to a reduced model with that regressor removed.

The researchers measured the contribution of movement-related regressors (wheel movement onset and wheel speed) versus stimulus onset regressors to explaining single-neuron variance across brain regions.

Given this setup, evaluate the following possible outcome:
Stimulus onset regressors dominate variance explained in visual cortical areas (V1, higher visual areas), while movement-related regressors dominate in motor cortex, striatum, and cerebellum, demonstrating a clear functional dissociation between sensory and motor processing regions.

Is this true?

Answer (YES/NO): NO